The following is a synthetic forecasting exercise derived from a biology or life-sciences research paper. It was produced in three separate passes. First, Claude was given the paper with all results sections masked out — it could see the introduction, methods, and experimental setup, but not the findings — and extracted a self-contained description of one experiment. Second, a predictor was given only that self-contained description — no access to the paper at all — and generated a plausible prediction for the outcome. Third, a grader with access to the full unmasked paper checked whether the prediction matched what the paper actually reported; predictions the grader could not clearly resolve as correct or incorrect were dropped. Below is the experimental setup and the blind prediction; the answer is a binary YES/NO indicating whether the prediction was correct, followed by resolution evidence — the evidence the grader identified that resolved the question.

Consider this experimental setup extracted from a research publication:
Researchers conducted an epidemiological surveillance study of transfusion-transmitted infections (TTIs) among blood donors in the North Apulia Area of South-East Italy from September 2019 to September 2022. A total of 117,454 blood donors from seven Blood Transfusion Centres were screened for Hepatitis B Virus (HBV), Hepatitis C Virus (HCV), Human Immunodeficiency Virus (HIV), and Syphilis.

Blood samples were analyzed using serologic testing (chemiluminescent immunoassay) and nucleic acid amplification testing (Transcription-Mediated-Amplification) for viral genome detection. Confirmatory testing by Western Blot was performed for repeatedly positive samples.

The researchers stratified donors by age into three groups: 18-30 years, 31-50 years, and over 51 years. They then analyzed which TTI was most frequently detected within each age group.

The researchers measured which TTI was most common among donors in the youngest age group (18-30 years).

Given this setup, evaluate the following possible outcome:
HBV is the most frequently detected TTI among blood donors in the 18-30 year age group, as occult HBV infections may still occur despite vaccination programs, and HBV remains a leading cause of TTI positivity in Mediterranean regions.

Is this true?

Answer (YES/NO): NO